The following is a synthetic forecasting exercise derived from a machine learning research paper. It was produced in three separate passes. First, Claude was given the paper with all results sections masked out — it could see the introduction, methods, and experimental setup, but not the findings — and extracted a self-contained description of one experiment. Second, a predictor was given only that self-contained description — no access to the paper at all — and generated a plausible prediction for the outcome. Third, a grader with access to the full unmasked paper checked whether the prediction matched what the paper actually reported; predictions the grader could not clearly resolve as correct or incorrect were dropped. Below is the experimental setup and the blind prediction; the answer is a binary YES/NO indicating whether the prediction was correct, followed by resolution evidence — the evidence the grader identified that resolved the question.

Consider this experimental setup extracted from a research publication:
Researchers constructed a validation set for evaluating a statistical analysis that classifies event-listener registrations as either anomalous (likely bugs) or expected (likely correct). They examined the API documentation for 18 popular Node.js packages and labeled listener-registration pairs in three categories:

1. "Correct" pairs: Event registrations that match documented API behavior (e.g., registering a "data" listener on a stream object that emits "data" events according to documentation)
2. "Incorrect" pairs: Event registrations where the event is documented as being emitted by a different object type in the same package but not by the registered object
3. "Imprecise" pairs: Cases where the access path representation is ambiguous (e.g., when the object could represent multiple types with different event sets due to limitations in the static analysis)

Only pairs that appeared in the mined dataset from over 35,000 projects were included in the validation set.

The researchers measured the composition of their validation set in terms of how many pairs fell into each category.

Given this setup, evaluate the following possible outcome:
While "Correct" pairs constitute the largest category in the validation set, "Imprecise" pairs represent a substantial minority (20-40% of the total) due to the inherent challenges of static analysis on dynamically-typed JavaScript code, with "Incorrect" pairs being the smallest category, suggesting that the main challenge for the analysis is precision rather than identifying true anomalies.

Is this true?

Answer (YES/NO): NO